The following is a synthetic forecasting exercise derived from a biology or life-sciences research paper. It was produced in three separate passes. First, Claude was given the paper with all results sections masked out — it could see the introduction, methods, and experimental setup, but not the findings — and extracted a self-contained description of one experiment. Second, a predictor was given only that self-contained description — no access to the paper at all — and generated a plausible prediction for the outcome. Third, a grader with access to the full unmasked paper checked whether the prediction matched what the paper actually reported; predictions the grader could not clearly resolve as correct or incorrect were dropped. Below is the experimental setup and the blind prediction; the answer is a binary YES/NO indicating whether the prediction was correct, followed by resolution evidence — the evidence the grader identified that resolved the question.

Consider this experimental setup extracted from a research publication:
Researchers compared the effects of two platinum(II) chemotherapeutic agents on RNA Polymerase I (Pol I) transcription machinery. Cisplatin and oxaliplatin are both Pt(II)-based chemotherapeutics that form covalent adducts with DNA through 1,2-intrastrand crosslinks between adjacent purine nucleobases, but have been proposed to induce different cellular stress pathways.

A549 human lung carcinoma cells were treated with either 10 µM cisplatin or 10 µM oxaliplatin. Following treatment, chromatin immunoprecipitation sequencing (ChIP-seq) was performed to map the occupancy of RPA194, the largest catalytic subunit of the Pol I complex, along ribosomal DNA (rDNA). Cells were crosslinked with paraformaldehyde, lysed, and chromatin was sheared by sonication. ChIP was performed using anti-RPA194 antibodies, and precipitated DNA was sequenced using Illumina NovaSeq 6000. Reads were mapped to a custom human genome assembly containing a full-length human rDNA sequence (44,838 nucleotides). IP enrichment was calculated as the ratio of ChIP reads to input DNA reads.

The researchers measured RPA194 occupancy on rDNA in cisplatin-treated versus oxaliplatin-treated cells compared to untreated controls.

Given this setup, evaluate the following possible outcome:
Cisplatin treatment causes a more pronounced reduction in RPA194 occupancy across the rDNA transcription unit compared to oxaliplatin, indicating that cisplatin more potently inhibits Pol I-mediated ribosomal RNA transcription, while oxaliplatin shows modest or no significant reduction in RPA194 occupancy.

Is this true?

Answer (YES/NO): NO